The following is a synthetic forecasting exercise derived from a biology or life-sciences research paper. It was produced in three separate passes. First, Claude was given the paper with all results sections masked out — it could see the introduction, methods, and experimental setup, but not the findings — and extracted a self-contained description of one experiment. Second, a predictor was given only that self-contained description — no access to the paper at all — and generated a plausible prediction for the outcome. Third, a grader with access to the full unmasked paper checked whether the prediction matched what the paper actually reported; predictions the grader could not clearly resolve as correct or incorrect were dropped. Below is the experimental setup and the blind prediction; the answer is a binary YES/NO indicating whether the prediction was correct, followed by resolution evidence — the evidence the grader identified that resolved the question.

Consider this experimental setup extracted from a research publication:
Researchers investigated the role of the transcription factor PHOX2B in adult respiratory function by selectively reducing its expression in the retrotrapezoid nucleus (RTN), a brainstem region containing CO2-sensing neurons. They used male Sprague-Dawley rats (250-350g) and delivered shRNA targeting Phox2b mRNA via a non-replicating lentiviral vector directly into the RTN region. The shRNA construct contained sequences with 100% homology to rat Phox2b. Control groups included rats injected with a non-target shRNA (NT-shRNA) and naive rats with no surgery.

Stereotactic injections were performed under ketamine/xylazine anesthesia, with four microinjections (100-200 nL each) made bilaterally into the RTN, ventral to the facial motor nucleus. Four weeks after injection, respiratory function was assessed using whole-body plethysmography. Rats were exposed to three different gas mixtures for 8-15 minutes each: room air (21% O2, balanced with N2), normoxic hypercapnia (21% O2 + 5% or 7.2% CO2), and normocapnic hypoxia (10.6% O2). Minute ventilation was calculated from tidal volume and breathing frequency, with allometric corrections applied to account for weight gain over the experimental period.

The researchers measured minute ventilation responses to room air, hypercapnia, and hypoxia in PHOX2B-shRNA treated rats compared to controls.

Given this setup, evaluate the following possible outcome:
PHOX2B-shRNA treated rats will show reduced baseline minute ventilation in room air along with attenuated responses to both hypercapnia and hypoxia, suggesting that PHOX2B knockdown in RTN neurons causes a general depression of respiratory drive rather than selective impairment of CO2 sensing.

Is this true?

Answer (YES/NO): NO